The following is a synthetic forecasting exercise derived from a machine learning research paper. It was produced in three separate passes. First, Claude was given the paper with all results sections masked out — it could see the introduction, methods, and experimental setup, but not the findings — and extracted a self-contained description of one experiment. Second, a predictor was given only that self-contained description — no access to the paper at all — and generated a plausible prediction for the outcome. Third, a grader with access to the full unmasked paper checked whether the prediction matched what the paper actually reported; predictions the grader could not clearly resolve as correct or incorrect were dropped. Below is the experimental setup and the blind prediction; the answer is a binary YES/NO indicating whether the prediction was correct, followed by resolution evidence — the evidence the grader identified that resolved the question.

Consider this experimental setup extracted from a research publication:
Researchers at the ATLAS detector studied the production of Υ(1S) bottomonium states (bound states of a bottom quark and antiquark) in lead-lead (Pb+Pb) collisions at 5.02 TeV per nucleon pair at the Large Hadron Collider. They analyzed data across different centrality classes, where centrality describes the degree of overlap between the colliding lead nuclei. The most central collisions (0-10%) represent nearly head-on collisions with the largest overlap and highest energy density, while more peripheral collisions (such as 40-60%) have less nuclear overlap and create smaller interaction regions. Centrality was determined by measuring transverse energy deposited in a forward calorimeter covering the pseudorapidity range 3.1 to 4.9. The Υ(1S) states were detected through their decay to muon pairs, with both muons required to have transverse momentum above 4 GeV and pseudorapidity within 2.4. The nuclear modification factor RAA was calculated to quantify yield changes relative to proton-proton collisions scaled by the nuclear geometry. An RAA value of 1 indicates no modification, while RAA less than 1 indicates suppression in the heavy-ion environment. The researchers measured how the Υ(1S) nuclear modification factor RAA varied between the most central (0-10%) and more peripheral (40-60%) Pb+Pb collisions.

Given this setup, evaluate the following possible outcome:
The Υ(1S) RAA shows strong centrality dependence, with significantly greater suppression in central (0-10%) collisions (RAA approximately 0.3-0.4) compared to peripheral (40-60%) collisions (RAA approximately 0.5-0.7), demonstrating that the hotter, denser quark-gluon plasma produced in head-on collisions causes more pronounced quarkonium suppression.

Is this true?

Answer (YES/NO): NO